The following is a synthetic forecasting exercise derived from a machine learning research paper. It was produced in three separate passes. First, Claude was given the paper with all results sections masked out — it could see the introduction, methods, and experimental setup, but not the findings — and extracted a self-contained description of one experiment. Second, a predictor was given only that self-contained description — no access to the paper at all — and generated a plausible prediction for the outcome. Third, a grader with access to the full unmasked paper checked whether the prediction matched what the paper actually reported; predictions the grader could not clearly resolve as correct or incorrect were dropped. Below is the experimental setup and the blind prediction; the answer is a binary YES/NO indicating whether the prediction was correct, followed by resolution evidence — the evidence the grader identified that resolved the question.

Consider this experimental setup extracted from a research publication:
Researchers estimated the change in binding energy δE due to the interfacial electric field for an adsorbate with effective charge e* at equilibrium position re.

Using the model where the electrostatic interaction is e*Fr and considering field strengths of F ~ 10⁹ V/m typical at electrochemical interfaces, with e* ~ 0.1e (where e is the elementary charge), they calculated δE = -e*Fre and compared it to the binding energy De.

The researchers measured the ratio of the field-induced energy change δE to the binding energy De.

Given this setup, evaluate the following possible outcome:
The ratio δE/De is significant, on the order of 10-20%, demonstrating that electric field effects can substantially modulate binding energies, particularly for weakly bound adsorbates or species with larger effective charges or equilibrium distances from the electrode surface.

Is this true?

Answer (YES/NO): NO